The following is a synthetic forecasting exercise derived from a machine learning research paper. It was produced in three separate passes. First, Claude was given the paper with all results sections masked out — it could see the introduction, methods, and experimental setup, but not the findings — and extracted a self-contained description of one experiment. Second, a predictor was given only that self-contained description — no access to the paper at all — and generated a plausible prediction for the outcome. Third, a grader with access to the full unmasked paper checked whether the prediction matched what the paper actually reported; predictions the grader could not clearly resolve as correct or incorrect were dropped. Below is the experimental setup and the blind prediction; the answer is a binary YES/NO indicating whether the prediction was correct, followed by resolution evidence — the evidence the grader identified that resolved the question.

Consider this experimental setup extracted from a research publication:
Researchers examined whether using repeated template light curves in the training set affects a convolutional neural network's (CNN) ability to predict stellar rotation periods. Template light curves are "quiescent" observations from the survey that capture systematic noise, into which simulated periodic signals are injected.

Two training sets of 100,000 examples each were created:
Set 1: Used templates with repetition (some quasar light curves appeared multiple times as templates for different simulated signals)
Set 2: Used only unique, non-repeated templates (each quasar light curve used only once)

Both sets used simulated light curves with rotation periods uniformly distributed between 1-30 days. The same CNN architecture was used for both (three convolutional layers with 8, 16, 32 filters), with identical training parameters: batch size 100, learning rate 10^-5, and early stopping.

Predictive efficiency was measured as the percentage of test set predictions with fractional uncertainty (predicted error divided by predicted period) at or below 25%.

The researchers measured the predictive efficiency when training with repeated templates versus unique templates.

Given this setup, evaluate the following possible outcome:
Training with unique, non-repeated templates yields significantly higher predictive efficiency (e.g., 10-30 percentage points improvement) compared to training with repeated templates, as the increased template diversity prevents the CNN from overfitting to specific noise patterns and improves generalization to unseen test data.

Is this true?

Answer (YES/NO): NO